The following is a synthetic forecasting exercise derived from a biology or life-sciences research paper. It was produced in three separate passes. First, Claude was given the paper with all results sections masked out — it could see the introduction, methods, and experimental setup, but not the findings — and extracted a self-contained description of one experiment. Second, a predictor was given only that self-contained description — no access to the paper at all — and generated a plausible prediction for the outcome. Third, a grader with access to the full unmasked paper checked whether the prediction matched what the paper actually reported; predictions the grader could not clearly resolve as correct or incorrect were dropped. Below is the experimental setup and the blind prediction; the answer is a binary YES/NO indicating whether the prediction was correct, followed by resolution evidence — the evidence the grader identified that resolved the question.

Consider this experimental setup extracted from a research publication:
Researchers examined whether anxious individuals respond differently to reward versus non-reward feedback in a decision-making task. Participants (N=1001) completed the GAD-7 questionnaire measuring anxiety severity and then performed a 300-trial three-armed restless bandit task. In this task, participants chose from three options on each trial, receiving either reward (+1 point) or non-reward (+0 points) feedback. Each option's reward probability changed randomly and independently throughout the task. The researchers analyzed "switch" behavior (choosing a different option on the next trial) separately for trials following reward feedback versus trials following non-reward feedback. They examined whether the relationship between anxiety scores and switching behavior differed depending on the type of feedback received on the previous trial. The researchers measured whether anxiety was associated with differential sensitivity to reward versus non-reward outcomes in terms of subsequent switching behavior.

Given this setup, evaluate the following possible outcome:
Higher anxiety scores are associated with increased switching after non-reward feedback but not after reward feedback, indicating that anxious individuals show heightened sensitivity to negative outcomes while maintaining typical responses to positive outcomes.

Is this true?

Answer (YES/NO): NO